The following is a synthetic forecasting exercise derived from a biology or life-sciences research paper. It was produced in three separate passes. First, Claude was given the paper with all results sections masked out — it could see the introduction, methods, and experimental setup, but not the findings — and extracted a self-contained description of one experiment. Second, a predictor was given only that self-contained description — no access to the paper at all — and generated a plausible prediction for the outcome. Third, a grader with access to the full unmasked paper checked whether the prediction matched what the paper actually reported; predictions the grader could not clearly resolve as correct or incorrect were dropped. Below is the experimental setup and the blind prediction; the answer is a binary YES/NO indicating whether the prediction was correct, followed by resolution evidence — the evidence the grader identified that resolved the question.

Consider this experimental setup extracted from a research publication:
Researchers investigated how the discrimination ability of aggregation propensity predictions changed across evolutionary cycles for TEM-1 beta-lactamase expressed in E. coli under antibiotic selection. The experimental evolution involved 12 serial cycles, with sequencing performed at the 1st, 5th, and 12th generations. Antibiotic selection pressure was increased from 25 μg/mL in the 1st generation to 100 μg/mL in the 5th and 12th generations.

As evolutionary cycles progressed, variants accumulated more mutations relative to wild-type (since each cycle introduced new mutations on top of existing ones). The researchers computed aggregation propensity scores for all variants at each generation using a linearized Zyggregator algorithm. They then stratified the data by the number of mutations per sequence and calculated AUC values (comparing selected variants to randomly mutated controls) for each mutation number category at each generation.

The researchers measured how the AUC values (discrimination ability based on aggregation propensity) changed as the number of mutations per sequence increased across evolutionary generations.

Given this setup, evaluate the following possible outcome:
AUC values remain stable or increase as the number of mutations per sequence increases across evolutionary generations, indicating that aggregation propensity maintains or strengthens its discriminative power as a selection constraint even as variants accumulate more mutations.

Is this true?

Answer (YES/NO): YES